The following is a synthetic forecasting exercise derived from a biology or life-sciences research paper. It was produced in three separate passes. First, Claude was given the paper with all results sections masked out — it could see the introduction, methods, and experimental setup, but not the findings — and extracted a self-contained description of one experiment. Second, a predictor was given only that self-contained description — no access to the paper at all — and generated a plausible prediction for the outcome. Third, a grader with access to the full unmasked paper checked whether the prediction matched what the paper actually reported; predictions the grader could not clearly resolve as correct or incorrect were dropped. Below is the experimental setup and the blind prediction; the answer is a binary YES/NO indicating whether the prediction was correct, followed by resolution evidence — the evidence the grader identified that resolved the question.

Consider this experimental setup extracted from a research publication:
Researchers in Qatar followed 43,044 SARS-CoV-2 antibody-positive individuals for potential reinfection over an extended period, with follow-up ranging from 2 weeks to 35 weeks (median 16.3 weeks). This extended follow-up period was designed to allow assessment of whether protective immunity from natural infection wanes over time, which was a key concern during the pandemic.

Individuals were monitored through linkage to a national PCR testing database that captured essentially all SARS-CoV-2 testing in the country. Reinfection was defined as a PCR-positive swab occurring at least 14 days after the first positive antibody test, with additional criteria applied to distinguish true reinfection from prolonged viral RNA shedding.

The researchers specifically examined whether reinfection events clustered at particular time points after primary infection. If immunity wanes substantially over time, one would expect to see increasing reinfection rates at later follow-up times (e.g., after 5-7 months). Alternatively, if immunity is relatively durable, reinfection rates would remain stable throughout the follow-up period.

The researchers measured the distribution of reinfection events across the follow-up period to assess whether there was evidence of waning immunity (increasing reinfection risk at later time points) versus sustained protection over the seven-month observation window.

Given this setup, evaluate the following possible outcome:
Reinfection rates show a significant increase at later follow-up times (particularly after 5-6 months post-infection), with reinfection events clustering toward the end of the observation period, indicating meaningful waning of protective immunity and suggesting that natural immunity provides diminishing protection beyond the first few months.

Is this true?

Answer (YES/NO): NO